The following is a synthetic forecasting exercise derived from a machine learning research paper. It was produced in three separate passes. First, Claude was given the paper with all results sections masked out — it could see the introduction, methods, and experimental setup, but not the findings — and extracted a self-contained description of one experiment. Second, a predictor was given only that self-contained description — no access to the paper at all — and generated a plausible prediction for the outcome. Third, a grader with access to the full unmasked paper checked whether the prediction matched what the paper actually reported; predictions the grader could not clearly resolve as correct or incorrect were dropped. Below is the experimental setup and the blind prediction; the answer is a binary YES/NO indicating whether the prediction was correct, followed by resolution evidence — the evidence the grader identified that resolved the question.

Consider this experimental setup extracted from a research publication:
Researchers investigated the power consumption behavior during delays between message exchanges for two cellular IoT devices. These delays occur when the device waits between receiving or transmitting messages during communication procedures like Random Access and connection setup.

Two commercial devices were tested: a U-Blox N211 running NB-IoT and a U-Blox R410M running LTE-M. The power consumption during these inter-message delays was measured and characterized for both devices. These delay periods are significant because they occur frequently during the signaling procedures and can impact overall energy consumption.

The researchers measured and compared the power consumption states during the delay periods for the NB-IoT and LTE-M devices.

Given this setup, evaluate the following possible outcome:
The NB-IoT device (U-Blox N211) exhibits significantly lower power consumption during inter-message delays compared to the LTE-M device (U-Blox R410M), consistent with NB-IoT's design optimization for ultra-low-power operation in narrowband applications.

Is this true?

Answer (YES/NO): YES